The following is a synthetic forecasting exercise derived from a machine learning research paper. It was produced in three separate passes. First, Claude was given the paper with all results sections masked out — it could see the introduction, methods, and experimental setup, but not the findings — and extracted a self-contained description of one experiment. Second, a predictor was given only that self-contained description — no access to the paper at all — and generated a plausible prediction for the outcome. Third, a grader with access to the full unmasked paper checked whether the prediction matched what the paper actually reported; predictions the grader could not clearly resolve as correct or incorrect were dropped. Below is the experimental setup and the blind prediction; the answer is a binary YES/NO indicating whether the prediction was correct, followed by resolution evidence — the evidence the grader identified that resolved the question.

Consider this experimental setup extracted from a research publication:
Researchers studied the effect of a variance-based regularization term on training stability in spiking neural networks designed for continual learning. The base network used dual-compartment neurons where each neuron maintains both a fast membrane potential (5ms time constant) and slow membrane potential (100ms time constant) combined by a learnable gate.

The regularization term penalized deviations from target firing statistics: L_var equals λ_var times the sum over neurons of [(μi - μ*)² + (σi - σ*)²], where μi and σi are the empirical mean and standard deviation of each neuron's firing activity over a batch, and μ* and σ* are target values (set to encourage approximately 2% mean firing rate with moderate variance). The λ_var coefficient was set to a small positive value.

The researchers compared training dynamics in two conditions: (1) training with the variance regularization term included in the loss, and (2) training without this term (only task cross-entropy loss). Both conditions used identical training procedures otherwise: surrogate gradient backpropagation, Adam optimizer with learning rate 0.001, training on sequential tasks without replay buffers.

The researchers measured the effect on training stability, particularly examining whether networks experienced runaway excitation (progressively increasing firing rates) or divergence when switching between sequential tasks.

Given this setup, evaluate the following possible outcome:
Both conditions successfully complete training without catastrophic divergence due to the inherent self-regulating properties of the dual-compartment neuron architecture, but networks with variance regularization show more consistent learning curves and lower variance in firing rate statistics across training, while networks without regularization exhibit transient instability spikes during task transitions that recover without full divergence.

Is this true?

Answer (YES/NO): NO